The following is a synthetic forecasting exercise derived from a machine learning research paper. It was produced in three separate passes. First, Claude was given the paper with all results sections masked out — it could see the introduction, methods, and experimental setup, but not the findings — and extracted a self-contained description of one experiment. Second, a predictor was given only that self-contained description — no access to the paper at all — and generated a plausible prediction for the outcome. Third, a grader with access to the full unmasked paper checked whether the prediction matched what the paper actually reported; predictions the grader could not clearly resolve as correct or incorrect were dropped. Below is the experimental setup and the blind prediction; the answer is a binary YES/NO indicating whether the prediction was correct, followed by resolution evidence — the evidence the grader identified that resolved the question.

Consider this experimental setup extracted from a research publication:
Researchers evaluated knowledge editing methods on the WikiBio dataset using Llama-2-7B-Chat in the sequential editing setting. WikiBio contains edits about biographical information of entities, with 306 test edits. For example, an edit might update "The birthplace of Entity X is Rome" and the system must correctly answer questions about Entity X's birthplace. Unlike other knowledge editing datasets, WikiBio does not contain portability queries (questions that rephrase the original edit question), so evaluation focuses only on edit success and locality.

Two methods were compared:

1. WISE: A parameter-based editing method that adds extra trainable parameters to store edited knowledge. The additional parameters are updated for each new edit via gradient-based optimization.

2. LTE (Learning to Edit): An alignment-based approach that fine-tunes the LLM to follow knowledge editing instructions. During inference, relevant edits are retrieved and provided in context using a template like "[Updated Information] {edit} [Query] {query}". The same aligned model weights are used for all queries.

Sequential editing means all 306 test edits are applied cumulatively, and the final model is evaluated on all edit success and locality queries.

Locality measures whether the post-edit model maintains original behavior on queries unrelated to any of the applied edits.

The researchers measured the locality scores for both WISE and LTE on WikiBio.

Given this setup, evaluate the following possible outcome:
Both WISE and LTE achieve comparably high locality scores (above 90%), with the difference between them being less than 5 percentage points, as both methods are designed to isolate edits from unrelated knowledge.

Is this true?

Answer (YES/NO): NO